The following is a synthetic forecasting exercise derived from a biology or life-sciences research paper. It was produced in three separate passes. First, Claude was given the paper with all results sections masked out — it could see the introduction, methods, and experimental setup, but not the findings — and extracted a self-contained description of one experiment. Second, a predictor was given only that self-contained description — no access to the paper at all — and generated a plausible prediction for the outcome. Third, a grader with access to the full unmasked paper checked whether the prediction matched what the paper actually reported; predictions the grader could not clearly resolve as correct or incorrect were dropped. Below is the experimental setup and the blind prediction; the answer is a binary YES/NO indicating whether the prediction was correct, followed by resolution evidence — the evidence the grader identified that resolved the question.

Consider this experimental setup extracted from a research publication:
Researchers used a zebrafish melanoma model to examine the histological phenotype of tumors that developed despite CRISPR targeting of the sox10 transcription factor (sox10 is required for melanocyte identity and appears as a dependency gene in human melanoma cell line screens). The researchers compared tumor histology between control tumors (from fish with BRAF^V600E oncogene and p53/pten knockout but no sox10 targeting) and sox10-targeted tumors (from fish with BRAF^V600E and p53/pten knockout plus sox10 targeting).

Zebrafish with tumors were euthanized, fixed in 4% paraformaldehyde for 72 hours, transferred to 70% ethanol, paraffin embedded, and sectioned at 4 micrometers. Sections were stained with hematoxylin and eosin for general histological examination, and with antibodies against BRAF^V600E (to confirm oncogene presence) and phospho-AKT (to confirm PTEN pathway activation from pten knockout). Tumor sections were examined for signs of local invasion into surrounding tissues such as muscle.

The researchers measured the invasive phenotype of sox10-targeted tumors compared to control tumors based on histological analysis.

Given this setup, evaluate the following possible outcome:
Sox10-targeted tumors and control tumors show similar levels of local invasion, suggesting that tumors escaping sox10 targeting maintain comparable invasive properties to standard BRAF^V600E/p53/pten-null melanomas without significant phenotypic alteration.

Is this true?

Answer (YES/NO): NO